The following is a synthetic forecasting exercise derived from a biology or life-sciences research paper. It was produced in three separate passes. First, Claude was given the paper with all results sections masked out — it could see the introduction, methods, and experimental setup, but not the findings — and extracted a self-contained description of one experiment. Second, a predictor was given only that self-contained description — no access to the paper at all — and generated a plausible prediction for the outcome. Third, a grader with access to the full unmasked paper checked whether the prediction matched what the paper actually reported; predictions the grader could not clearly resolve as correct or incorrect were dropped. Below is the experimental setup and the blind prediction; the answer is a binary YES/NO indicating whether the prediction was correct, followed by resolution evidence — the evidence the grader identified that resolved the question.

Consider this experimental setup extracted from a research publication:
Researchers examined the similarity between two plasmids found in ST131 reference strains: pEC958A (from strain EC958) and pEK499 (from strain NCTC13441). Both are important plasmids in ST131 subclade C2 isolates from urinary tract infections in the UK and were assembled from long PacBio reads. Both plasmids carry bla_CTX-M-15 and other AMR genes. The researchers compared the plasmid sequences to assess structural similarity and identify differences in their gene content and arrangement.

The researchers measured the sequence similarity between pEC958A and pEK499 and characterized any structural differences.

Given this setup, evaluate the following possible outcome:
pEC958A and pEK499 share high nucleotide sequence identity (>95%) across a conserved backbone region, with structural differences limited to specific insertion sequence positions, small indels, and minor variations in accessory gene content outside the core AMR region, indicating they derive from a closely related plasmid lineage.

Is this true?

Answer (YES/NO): NO